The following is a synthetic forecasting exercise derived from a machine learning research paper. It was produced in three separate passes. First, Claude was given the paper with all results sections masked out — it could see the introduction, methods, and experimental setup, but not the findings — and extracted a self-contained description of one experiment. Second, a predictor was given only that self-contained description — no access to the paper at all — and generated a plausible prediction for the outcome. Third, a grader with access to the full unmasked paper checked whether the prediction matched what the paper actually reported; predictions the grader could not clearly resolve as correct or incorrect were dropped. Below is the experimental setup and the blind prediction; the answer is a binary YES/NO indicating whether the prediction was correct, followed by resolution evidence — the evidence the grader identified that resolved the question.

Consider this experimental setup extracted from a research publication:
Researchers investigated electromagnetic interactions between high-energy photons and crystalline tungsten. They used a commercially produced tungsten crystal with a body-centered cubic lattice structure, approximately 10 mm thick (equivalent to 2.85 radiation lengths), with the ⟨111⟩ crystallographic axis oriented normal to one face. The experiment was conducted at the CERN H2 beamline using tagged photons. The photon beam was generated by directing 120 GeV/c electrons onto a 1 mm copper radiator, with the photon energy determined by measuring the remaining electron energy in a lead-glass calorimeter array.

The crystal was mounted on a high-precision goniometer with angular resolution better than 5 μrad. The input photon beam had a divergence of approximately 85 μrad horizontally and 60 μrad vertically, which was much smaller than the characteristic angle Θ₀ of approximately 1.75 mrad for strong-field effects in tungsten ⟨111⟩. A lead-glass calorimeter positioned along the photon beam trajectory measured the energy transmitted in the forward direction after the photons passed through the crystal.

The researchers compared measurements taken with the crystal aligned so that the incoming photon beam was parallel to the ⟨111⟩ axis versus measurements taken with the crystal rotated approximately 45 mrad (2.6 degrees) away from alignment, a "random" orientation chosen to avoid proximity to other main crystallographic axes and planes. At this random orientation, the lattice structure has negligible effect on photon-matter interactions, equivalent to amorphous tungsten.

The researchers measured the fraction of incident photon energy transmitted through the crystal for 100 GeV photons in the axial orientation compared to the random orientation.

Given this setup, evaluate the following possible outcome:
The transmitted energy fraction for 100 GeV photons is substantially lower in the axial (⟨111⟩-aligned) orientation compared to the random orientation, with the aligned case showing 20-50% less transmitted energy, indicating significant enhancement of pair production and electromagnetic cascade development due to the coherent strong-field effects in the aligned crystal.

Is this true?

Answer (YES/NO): NO